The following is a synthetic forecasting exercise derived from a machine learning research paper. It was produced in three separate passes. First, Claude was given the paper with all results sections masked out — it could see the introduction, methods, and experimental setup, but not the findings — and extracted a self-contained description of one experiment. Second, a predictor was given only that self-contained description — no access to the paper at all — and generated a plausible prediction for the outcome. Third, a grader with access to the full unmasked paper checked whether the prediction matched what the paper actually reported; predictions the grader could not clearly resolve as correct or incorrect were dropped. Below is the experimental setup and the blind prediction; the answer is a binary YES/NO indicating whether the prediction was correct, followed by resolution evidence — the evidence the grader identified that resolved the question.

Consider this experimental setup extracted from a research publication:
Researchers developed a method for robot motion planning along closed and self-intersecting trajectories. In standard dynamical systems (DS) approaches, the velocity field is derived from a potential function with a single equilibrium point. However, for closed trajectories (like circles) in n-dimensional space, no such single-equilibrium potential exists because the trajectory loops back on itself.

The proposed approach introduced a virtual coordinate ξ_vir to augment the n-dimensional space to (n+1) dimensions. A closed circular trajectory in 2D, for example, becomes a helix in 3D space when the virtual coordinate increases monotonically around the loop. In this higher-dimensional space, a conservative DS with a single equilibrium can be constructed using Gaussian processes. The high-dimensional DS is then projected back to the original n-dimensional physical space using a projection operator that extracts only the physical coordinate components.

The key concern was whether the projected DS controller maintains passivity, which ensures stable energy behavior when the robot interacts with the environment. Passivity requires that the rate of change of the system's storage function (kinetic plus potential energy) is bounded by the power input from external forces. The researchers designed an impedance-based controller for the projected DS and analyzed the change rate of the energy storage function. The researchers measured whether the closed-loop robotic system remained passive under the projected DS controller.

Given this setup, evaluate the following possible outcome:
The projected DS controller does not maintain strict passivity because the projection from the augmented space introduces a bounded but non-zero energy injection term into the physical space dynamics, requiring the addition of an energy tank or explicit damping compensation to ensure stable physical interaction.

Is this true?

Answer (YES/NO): NO